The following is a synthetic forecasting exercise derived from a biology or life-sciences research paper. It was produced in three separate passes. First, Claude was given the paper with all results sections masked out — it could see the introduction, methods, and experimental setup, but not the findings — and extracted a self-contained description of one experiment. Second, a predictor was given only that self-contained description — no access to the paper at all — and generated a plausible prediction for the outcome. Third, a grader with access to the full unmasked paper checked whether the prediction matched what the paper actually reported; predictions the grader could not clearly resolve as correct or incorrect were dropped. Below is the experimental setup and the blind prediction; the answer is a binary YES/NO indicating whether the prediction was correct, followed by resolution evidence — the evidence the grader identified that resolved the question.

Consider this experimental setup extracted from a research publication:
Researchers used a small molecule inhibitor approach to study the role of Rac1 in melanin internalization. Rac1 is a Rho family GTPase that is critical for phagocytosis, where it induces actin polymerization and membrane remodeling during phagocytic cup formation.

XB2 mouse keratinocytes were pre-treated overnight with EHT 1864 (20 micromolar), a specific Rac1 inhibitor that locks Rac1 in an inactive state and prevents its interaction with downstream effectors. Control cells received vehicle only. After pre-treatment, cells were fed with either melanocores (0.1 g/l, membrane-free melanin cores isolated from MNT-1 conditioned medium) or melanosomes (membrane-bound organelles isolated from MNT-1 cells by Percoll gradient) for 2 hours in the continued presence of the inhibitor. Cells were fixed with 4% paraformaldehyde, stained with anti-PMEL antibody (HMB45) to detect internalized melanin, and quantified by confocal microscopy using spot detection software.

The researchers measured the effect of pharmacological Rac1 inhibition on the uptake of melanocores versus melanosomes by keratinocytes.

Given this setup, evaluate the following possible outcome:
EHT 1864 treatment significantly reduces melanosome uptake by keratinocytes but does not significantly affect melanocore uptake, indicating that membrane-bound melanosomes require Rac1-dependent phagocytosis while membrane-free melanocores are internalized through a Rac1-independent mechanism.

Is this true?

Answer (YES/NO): NO